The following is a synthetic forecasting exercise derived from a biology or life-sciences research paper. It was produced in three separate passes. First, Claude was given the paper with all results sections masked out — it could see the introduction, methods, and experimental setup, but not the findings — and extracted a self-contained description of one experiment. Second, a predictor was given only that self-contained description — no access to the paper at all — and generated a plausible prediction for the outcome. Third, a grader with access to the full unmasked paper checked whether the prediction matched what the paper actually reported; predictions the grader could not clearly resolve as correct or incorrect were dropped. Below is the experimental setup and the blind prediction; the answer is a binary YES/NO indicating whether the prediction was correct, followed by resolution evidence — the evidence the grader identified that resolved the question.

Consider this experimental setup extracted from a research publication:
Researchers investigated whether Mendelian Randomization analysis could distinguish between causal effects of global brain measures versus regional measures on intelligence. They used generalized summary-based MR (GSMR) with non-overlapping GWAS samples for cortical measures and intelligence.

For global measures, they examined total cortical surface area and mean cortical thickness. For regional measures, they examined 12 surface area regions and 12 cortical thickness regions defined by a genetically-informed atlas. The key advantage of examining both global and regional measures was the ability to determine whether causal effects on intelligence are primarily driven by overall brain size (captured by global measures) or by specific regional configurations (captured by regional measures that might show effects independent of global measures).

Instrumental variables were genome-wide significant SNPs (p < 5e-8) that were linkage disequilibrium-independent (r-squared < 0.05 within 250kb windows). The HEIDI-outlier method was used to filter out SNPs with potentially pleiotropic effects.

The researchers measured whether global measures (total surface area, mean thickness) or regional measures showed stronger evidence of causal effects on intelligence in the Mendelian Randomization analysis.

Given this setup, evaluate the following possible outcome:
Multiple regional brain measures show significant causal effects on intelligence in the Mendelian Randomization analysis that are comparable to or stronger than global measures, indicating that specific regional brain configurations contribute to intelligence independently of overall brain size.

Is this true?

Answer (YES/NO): NO